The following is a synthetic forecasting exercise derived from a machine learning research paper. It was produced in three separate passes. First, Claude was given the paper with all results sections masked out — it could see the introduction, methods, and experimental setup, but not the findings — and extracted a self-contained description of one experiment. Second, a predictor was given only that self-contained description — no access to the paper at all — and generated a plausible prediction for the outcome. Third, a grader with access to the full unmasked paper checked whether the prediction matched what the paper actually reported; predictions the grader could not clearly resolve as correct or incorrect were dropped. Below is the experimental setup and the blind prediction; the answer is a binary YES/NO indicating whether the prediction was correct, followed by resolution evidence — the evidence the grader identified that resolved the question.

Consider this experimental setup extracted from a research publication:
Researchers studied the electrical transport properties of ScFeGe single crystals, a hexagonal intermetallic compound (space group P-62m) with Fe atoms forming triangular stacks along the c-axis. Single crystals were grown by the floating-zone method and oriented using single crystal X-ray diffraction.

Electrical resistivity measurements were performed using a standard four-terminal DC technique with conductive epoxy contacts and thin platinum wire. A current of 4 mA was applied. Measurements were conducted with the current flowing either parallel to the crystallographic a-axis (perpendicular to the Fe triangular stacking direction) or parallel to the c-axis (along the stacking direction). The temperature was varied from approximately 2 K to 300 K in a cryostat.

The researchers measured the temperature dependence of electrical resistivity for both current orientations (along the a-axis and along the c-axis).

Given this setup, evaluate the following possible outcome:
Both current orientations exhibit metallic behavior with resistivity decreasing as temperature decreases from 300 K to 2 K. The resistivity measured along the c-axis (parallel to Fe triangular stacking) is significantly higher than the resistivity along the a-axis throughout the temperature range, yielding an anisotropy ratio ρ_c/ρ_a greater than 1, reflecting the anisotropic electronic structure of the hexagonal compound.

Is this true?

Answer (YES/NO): NO